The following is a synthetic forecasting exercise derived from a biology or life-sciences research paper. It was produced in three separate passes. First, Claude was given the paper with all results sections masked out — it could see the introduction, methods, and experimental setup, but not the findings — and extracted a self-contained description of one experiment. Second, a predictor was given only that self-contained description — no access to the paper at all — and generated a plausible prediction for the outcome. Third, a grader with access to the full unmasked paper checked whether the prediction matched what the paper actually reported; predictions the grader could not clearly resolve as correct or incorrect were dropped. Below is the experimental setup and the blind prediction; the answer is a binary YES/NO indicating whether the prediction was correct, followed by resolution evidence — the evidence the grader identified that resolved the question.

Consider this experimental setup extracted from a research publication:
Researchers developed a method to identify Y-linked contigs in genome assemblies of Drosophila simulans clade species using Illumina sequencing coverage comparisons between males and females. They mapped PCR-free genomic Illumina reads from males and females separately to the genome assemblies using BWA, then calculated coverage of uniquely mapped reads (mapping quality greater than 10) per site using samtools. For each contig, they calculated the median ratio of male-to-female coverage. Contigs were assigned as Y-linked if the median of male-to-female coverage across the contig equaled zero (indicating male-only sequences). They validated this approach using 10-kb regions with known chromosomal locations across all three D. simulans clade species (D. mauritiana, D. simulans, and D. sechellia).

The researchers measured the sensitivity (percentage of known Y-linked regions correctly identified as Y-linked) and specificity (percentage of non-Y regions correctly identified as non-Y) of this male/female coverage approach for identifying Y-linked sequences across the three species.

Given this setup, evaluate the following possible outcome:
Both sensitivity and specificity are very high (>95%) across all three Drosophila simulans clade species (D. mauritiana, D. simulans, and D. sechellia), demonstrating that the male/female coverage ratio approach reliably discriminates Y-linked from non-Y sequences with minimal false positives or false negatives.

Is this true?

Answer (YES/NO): NO